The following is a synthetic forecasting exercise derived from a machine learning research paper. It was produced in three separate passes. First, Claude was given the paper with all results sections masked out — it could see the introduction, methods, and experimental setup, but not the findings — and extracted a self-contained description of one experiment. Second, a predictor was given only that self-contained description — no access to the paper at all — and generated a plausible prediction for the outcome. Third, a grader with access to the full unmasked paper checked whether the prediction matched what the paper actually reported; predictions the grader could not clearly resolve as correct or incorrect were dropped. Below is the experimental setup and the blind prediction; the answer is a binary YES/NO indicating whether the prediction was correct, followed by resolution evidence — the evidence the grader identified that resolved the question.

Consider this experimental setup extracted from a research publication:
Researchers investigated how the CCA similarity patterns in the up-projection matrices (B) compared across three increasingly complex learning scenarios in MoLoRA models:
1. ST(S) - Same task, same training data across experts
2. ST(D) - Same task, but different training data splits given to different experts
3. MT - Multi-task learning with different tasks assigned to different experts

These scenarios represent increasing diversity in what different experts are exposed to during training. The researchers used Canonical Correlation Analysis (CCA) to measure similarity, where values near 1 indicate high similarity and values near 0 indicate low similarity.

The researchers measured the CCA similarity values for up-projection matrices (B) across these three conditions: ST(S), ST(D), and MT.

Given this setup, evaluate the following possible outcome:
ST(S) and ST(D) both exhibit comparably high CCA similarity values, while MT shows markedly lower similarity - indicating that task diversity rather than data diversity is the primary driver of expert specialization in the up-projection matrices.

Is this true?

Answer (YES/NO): NO